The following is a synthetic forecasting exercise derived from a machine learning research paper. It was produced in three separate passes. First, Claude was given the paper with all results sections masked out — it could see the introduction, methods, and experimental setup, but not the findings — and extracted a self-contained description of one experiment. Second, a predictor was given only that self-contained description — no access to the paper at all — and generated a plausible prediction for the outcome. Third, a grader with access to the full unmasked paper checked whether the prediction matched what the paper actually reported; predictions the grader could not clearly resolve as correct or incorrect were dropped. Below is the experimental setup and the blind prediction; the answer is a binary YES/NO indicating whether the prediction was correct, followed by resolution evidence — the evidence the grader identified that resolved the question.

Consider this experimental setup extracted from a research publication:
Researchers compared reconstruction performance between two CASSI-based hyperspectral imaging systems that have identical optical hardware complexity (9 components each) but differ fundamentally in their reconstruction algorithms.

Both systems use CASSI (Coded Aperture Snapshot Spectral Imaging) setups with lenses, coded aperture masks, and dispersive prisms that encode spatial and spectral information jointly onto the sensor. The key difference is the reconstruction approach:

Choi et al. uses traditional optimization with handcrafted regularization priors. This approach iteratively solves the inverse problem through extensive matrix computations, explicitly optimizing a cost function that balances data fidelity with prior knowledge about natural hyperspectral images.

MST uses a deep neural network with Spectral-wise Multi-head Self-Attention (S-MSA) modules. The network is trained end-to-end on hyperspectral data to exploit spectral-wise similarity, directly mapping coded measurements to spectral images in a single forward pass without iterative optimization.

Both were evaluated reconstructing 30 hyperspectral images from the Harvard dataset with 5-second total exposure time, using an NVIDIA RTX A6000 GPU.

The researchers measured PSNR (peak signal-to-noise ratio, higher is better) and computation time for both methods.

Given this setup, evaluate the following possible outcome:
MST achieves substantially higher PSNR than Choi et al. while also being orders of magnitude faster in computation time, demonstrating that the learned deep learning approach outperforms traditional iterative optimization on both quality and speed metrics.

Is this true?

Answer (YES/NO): YES